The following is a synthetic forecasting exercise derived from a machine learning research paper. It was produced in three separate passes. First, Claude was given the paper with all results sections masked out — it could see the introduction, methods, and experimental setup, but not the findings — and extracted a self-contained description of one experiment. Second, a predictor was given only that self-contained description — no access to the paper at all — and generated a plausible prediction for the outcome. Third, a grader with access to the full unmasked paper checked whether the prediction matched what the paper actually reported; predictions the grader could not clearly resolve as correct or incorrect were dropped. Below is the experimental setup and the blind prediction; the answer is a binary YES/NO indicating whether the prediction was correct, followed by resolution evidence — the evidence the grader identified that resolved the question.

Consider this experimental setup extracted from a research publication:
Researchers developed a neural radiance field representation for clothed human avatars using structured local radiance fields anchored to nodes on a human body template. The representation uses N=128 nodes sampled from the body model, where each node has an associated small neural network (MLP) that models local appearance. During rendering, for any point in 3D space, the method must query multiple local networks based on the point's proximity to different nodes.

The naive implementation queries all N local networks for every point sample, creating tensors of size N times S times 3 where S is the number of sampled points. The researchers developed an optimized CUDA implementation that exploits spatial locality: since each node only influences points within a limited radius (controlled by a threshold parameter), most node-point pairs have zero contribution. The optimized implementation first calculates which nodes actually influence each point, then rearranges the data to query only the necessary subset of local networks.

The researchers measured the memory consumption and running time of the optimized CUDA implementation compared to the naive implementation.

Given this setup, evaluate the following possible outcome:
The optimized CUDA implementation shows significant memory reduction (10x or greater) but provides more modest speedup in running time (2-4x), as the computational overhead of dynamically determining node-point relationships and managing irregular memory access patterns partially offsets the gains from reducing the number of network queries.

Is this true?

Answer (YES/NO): NO